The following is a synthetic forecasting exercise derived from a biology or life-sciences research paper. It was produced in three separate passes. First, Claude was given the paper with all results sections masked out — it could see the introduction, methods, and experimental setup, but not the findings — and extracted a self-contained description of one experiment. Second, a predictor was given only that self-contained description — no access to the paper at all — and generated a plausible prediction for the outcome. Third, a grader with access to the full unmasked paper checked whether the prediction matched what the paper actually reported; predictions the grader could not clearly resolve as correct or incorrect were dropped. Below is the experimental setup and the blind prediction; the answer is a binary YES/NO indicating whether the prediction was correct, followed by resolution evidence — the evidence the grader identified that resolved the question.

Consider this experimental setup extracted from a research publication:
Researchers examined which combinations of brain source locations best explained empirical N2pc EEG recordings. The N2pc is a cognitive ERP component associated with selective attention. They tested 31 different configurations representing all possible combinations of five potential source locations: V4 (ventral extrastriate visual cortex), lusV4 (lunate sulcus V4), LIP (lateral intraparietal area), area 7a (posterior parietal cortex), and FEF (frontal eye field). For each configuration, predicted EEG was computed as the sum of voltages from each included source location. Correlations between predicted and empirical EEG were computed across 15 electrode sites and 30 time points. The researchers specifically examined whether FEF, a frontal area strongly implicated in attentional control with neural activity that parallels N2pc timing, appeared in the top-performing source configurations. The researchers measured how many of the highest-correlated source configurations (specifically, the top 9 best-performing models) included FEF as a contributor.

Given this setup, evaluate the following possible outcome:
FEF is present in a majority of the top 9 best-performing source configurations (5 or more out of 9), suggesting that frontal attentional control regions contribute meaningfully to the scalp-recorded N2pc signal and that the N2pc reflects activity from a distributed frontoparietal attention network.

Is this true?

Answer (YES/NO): NO